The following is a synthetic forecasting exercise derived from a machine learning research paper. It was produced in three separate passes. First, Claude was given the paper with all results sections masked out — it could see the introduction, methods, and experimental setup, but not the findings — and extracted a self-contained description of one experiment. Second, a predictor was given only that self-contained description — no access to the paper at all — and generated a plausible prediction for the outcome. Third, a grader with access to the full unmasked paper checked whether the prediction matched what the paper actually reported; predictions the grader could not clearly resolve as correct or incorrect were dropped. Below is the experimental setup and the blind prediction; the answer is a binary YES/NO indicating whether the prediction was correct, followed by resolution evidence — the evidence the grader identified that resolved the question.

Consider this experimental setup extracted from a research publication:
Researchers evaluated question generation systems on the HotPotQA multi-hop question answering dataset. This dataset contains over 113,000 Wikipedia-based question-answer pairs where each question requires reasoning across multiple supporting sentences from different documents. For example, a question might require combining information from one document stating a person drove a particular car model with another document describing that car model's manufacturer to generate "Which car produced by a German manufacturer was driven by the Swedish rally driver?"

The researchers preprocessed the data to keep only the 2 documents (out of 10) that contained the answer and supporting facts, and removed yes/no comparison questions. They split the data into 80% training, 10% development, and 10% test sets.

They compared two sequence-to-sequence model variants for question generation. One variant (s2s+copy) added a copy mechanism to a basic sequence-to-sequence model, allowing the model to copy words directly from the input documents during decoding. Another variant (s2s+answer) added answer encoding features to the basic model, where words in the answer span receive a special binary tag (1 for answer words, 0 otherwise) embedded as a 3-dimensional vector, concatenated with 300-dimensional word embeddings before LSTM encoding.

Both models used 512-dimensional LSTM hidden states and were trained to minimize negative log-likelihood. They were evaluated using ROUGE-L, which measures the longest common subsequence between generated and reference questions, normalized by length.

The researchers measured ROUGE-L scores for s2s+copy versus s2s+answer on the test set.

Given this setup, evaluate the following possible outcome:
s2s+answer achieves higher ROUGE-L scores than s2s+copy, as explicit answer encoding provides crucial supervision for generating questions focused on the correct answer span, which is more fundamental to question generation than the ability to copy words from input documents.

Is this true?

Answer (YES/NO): YES